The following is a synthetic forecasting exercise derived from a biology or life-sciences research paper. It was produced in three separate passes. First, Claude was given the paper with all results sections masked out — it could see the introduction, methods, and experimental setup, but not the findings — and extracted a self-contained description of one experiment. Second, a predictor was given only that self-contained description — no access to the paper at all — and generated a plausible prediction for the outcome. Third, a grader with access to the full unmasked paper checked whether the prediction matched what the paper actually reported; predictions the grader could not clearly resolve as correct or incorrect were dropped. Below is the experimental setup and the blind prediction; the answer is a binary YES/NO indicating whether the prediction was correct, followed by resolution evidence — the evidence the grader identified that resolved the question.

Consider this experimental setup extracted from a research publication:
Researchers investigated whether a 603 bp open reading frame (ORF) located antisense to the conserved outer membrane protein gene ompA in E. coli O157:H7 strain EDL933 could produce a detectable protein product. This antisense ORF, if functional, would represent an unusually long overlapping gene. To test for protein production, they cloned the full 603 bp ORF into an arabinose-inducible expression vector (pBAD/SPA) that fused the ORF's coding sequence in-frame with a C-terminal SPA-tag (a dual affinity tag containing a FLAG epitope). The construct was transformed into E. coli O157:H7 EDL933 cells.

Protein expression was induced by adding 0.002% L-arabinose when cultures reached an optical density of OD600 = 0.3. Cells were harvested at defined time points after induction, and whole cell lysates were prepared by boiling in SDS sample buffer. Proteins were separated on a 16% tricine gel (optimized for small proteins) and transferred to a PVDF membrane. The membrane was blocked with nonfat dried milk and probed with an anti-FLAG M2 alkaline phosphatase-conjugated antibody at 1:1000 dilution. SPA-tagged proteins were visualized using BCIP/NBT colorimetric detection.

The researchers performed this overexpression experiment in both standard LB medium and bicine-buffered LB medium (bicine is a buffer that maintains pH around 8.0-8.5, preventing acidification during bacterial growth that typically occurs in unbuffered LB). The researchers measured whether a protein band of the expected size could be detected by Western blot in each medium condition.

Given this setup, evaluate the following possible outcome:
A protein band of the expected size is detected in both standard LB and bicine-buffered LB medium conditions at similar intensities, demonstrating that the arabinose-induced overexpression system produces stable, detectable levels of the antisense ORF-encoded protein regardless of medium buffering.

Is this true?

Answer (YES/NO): NO